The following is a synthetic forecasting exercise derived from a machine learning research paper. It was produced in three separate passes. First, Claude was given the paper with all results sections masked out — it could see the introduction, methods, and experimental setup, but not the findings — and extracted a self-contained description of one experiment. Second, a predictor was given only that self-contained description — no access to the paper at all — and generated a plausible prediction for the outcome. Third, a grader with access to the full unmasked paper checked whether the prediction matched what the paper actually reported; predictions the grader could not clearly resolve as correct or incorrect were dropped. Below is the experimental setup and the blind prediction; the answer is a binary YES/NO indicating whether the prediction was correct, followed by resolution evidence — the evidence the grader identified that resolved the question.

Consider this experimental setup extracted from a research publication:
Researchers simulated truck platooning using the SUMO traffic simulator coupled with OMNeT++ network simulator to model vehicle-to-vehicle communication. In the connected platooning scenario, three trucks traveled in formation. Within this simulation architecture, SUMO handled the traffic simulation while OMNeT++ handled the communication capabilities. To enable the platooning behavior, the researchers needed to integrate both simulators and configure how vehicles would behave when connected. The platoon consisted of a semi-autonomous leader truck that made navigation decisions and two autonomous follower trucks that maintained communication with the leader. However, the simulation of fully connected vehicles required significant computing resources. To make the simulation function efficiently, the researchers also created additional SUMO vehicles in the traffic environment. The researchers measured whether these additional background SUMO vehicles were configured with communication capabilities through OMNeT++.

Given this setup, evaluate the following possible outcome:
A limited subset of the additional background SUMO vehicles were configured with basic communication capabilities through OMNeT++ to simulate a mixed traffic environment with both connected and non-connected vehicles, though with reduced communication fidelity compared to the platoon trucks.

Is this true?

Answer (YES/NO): NO